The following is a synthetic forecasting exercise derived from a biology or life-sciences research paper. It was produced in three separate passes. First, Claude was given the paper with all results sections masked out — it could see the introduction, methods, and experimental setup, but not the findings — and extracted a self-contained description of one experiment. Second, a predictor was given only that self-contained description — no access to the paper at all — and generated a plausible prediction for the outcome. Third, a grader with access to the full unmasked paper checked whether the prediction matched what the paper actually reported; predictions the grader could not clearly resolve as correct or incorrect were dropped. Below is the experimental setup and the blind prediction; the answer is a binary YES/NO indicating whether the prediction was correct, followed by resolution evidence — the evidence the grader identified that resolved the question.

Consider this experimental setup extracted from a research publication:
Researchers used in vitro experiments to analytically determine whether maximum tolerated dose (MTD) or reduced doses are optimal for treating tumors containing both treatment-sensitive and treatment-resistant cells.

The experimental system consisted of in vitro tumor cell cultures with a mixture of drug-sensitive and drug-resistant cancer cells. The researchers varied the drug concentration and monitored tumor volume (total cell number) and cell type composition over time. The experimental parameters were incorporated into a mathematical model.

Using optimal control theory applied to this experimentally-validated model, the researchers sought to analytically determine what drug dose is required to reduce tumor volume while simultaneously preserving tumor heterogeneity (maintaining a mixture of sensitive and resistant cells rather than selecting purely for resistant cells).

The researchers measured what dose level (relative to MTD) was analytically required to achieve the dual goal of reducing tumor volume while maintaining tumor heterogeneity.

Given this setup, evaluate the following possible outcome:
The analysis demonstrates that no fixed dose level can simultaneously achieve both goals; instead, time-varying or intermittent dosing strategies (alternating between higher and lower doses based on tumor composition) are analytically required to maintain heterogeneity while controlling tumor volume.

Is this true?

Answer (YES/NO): NO